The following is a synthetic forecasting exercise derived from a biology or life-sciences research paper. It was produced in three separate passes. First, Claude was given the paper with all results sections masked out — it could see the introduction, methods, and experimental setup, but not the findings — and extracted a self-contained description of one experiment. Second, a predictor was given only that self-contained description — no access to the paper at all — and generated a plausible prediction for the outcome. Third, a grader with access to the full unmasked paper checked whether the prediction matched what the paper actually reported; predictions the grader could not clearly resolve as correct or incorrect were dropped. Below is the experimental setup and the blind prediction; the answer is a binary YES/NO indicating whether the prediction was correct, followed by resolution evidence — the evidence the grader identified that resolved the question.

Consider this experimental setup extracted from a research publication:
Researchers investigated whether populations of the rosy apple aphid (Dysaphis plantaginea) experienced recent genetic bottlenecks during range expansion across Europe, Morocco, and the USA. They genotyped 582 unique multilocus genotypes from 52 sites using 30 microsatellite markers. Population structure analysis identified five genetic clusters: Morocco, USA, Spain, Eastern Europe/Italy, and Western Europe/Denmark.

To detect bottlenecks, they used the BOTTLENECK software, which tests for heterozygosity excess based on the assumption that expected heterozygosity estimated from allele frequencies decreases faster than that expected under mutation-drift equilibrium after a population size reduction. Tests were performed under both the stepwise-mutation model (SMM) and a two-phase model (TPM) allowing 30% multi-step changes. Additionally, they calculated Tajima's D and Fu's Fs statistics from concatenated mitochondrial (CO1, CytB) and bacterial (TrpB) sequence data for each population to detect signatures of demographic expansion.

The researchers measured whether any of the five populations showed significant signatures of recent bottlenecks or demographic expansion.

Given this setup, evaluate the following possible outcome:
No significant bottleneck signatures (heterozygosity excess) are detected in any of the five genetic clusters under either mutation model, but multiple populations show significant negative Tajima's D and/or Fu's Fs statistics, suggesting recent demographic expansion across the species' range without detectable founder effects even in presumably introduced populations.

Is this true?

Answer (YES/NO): NO